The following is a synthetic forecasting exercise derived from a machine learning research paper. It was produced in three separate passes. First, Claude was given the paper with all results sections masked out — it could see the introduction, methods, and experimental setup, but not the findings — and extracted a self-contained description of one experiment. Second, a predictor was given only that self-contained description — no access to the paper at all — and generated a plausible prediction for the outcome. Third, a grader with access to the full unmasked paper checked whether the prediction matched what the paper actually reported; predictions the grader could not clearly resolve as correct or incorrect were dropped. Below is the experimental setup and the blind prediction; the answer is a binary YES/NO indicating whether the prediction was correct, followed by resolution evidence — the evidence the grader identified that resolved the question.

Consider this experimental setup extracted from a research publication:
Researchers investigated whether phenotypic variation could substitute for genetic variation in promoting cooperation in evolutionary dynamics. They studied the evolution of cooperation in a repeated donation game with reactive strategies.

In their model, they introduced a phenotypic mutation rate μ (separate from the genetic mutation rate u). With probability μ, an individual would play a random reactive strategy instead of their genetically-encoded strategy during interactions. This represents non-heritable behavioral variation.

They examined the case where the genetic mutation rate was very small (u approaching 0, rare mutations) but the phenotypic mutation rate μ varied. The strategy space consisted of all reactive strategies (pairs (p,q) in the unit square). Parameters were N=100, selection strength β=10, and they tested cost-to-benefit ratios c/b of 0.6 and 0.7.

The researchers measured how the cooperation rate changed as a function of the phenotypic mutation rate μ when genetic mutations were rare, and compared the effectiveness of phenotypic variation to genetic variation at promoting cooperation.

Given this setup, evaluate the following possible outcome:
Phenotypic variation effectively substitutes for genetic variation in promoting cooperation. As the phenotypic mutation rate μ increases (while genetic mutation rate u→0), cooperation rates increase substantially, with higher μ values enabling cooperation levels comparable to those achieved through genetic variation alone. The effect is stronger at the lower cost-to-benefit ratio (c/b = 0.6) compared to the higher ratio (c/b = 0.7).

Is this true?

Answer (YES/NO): NO